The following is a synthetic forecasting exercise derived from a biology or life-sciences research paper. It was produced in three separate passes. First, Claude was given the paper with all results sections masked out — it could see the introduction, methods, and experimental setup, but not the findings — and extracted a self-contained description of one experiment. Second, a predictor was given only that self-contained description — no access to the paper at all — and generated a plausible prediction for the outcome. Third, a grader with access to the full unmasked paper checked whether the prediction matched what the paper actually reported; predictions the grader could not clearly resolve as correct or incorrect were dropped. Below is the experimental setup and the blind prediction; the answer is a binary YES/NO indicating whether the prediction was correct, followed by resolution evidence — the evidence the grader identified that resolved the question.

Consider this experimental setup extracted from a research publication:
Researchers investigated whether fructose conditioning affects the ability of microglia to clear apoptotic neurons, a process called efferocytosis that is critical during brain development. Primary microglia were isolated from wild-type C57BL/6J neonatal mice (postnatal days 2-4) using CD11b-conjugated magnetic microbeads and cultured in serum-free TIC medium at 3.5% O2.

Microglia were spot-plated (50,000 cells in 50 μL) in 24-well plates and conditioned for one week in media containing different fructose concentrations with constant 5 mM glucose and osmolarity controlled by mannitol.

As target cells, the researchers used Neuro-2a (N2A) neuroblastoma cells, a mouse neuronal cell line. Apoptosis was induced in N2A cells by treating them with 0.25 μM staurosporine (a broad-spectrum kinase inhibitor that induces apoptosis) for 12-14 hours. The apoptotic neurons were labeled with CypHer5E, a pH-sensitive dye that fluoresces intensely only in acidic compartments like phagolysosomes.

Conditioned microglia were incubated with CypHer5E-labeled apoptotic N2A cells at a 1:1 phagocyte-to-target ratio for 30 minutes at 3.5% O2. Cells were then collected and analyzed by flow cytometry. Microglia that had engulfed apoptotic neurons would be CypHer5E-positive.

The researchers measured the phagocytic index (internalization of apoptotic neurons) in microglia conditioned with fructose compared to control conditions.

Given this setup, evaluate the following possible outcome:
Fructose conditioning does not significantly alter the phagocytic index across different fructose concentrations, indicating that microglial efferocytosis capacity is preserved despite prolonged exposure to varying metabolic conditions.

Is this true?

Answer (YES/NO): NO